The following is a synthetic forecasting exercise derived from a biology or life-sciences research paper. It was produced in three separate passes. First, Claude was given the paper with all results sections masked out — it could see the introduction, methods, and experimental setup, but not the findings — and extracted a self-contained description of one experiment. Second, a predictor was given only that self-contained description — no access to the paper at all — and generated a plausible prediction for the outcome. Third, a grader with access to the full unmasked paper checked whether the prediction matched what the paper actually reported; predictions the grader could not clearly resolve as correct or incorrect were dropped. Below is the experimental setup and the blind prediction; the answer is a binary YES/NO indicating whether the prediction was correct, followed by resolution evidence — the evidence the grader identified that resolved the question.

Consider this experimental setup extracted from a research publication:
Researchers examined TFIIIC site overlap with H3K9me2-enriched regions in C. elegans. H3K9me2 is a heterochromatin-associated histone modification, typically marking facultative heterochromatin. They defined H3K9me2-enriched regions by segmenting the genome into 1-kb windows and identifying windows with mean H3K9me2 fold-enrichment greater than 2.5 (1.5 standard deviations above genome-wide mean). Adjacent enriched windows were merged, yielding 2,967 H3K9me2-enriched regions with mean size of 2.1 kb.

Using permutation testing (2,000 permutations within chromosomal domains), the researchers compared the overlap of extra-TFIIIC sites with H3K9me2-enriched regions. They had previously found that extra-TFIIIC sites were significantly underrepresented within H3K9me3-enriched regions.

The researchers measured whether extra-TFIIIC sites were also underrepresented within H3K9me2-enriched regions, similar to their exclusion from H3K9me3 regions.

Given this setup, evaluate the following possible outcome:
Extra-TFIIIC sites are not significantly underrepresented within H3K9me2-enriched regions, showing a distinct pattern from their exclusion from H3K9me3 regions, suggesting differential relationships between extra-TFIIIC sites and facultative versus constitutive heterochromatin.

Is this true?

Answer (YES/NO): YES